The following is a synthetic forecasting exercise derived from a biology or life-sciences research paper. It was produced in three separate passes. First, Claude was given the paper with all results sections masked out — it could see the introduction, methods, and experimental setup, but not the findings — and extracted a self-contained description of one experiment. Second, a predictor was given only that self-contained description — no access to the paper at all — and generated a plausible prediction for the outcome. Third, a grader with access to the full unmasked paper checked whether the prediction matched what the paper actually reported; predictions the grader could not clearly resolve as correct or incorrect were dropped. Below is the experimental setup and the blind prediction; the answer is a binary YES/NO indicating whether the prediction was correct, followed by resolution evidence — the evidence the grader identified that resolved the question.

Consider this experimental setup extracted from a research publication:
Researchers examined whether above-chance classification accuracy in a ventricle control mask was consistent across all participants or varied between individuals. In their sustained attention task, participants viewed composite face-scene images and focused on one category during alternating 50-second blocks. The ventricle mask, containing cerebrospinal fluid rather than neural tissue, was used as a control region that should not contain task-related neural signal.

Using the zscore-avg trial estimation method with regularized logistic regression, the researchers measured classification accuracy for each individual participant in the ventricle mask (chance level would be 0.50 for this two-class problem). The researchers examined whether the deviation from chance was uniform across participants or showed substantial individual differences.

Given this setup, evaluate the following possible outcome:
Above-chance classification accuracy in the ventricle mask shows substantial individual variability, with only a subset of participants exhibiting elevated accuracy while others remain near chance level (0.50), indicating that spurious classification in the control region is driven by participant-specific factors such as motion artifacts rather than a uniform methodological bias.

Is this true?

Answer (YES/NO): YES